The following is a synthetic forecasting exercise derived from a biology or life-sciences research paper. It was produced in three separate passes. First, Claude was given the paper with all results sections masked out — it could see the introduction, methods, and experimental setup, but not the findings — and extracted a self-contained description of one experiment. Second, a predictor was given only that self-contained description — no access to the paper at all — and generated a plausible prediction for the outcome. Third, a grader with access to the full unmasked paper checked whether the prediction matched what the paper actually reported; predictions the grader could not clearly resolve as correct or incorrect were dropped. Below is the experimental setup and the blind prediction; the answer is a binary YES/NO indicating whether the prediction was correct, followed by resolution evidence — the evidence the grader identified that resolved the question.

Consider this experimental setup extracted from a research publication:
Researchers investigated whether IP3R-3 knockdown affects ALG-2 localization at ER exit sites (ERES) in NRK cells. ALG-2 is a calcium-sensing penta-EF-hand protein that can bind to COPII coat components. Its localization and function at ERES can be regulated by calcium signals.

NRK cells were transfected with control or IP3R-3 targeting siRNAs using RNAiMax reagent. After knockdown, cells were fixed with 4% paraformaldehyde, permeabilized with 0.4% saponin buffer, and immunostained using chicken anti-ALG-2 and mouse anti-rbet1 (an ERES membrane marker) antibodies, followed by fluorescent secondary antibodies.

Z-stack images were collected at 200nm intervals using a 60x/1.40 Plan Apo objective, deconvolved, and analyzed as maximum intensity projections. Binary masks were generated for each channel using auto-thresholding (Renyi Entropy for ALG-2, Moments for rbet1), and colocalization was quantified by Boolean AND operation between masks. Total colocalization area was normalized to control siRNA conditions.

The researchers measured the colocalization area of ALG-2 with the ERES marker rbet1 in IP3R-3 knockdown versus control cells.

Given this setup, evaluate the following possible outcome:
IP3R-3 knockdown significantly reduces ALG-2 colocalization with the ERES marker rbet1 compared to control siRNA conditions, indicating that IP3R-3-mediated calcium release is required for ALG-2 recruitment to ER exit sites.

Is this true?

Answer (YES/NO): NO